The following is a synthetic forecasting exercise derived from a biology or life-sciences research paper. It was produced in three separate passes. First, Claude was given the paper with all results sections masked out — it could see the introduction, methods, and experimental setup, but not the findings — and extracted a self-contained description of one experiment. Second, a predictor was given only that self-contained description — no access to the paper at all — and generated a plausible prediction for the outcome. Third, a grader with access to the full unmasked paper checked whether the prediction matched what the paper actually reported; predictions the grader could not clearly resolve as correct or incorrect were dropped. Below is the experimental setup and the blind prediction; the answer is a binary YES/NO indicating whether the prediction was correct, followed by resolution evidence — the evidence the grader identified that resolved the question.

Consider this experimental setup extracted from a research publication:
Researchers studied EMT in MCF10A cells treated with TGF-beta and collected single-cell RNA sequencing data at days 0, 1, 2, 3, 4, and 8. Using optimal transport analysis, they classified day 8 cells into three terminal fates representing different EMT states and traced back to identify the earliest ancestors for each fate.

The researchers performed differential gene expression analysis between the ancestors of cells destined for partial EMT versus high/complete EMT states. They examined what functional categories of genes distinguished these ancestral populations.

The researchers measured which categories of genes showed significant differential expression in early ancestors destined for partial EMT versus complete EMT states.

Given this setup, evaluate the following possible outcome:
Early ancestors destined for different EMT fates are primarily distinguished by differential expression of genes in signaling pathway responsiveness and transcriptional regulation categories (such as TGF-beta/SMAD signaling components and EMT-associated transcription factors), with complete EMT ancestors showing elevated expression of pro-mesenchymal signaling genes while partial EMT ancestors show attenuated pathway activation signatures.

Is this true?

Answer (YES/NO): NO